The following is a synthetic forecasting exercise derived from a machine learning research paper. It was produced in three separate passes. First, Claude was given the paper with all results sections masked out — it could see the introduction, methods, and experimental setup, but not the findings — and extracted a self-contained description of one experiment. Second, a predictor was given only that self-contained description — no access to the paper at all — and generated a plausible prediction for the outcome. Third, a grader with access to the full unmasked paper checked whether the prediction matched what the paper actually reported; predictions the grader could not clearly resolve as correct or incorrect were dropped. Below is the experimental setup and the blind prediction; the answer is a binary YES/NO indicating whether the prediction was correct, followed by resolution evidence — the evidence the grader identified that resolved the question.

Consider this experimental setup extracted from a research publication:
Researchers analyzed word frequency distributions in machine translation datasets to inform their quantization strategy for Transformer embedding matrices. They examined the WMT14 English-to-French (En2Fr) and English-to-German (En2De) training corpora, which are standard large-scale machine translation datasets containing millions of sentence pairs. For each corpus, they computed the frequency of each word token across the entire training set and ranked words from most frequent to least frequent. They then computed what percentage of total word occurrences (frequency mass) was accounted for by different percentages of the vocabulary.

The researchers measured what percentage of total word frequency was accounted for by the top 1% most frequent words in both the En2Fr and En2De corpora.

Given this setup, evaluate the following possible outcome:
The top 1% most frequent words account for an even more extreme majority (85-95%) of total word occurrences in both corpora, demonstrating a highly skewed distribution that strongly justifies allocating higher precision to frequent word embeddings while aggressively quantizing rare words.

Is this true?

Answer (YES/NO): YES